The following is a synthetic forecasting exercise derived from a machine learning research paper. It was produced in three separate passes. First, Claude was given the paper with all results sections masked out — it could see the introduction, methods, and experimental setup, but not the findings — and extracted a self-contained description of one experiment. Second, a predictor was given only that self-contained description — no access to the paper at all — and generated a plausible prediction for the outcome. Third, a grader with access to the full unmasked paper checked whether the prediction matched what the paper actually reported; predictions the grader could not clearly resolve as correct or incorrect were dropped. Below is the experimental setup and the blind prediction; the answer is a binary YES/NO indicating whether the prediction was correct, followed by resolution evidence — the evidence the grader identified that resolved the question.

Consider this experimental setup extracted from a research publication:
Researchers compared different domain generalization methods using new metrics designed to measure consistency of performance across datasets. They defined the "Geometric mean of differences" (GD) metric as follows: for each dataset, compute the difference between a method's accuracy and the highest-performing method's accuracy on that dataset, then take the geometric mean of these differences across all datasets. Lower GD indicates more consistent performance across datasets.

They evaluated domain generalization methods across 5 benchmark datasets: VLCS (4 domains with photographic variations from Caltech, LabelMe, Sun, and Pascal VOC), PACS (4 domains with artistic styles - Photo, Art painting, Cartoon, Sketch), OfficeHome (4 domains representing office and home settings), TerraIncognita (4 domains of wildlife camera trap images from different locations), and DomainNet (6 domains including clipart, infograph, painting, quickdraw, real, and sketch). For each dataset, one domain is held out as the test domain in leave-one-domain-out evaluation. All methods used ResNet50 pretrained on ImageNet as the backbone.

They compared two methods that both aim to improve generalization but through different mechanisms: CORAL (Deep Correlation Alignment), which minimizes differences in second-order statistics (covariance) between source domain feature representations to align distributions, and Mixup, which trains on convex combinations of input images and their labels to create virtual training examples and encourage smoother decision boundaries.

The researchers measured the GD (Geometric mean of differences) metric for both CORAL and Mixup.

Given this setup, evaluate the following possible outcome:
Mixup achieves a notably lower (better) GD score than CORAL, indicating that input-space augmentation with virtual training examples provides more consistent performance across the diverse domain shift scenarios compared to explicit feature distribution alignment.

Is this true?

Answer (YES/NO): YES